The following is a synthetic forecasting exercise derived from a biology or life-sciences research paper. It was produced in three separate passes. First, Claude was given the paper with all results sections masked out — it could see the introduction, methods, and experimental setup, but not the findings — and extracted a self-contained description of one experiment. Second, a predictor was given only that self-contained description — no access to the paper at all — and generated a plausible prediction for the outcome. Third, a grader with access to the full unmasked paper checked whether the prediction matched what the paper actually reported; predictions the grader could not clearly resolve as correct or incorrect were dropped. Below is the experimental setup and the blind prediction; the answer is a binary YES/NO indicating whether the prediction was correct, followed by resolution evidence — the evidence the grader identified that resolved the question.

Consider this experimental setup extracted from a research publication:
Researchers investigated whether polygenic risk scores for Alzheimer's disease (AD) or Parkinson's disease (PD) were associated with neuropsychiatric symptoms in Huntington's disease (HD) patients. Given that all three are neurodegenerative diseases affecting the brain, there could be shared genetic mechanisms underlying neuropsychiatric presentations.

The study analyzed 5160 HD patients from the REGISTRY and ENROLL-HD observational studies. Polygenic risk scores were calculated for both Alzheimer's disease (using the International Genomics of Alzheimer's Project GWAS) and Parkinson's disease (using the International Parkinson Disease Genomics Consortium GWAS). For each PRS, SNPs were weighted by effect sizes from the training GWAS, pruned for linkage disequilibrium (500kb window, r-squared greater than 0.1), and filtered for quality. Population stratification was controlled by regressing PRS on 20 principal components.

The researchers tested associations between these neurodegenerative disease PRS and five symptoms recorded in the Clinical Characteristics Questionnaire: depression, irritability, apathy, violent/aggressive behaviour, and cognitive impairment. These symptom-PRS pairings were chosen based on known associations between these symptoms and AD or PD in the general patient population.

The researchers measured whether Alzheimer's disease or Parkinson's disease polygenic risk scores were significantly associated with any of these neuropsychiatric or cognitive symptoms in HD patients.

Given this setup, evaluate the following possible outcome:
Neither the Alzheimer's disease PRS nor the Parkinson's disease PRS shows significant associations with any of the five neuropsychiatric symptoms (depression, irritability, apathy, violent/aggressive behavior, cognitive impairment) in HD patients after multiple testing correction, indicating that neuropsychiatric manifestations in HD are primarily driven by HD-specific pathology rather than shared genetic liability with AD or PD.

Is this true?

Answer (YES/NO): YES